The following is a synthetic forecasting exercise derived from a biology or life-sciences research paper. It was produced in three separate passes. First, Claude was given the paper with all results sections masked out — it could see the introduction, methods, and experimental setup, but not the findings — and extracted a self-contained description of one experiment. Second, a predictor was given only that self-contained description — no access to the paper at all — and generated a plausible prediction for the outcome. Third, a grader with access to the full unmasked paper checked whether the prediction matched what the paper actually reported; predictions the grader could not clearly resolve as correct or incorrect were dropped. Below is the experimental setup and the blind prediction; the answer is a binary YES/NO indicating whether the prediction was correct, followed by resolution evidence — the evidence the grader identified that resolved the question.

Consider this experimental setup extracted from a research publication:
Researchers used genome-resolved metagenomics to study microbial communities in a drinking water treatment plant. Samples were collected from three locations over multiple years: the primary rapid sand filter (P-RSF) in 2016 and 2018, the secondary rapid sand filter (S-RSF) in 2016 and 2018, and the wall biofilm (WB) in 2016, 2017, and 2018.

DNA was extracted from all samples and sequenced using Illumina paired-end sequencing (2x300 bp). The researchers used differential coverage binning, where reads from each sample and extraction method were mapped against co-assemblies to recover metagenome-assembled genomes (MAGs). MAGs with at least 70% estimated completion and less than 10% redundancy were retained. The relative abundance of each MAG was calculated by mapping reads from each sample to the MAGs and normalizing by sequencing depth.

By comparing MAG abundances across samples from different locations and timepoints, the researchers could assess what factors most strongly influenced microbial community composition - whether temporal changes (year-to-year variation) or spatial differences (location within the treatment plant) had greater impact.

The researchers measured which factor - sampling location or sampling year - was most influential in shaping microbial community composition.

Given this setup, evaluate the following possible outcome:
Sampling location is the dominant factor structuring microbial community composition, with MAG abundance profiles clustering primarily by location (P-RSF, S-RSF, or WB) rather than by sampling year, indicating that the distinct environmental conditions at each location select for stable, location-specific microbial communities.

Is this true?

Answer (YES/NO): YES